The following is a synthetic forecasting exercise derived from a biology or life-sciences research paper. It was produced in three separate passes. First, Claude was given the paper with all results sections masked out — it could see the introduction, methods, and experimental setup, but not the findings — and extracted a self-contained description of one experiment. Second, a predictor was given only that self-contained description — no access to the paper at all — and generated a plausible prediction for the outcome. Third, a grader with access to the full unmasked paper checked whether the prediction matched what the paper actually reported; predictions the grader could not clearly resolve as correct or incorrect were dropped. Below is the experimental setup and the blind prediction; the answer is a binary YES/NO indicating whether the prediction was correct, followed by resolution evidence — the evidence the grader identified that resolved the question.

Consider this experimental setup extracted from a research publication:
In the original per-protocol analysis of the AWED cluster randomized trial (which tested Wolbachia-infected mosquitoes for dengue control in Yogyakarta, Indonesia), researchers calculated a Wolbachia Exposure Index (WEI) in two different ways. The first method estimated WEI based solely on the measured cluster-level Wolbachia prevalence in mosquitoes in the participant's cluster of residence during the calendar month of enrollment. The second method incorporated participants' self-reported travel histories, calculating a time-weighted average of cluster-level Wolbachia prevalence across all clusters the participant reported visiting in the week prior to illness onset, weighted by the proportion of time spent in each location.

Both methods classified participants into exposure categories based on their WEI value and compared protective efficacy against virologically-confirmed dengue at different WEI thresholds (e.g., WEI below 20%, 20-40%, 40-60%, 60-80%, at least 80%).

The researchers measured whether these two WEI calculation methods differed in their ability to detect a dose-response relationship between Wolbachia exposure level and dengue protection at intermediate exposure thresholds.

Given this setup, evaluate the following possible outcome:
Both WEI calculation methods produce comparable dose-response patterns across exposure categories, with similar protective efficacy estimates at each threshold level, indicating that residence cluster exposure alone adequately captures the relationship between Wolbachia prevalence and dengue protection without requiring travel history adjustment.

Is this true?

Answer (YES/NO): NO